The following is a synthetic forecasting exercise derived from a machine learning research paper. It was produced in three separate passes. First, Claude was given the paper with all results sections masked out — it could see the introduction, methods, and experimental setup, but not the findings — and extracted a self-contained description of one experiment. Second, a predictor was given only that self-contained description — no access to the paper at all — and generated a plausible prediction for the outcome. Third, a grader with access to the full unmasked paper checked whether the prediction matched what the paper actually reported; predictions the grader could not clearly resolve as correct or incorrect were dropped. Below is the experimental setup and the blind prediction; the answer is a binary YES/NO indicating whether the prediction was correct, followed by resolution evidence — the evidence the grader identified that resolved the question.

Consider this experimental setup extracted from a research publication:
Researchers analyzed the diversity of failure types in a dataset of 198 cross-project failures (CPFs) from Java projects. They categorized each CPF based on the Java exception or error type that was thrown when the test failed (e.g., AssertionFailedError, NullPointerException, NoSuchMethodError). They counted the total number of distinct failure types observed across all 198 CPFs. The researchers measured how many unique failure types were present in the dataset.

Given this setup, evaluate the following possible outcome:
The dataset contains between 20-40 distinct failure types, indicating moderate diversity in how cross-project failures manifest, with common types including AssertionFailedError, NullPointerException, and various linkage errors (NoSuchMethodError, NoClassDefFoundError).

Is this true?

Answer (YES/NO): YES